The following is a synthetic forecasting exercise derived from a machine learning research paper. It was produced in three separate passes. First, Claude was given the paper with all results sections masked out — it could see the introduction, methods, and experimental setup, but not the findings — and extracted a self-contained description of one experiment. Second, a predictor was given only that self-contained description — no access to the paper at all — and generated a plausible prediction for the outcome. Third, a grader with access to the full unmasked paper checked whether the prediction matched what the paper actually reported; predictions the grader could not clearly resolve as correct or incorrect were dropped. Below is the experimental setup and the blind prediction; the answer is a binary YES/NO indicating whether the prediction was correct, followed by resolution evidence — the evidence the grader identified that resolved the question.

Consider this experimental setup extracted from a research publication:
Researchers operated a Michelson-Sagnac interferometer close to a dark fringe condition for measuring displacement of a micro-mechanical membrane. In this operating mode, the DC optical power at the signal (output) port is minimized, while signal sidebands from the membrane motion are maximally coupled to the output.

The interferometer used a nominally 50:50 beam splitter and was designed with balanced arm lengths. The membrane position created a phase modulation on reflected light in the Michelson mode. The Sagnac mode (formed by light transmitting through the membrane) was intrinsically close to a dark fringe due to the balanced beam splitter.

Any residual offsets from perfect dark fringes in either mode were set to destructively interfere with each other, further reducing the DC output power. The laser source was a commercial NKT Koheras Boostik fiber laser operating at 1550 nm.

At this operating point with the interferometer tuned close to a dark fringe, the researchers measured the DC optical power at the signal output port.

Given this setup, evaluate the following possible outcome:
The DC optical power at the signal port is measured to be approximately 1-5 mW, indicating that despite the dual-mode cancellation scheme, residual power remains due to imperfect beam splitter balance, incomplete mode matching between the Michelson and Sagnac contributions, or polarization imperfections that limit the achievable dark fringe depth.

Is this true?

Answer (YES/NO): NO